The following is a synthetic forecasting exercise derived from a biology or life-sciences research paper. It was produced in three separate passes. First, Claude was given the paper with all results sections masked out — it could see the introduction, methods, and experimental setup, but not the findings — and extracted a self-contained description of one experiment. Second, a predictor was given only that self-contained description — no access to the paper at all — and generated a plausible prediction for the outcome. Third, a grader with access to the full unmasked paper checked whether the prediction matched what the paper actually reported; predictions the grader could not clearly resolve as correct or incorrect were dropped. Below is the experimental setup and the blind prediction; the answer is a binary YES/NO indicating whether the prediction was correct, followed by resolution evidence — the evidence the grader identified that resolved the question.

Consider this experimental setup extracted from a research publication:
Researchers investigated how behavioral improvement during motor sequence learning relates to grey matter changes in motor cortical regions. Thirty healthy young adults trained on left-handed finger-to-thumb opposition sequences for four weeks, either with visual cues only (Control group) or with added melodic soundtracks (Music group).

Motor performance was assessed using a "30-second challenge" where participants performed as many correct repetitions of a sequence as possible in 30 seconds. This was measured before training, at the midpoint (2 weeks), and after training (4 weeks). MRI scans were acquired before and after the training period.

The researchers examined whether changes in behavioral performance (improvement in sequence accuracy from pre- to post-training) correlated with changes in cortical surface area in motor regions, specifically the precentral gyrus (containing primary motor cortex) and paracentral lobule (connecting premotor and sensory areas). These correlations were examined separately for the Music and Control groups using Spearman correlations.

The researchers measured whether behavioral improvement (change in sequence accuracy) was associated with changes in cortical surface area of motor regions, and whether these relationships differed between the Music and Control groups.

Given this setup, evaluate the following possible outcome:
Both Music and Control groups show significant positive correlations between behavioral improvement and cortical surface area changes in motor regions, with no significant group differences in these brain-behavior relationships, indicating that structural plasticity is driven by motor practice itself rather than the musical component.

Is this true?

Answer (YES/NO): NO